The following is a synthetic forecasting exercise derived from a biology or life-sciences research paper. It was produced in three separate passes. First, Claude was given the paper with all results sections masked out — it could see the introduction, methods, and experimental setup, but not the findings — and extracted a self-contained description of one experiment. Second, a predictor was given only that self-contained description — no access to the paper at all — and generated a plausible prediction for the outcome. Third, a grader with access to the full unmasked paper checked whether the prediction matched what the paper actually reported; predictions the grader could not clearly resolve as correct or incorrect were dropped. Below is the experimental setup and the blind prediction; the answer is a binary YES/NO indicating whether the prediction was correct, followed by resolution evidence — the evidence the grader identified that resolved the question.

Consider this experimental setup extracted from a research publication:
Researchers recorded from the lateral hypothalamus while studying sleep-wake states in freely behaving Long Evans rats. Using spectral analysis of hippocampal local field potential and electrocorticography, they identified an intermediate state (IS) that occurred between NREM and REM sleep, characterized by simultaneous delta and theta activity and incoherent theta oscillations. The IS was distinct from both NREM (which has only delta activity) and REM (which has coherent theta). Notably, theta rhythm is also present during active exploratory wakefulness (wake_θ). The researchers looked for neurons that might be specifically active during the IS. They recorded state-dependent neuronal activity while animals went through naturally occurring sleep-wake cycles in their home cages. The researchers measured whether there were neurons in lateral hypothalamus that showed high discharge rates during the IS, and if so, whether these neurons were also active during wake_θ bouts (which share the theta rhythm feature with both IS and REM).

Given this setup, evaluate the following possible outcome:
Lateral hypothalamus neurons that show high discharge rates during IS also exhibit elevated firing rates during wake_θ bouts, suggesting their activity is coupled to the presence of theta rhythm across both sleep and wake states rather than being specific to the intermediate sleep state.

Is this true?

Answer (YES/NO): NO